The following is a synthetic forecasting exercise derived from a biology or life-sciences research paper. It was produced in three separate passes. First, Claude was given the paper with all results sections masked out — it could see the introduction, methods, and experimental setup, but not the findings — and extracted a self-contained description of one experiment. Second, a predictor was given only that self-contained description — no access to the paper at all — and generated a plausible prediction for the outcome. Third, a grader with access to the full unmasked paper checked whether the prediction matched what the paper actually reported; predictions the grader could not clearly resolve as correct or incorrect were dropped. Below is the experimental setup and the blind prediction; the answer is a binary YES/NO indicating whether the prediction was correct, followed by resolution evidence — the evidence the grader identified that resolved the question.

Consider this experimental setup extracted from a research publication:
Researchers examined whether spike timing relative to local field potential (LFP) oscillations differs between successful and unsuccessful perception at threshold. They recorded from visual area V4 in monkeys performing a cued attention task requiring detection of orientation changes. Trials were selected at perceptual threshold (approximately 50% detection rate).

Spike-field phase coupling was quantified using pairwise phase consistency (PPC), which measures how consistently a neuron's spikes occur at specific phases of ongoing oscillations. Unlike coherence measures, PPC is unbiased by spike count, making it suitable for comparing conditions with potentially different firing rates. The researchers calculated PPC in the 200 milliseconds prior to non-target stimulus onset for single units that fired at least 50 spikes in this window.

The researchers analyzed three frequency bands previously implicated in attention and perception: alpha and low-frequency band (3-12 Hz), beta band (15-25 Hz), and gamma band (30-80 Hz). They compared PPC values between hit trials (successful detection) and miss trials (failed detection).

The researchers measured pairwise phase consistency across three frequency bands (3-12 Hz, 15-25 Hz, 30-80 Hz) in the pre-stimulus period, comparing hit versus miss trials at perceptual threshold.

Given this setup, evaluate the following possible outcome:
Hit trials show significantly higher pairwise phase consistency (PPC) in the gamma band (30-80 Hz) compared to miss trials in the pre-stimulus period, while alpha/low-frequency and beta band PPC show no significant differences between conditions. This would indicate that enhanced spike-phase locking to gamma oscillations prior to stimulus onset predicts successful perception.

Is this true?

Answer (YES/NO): NO